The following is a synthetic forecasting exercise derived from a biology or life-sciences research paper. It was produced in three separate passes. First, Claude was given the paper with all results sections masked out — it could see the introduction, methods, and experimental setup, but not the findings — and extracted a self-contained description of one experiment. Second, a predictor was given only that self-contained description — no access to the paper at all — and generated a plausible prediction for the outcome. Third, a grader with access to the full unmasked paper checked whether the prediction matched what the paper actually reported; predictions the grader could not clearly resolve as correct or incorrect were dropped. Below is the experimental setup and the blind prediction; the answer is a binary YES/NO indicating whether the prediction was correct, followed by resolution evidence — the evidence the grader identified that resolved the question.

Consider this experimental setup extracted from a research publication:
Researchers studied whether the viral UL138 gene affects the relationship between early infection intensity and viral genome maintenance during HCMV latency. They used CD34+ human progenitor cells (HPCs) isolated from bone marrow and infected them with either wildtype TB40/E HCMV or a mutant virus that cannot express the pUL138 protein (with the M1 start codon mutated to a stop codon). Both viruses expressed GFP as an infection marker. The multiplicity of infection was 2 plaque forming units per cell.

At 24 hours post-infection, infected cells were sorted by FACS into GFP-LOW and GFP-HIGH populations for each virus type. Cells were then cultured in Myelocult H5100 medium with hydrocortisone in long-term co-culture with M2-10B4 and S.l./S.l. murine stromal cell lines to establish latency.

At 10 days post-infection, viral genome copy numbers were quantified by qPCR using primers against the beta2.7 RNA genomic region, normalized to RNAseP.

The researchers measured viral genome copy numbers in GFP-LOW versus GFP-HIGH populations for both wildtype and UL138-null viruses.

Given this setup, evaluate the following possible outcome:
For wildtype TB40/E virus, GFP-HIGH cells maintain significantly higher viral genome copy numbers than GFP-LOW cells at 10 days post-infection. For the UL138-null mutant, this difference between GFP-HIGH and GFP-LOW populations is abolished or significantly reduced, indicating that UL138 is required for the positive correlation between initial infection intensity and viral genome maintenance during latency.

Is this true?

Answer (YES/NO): NO